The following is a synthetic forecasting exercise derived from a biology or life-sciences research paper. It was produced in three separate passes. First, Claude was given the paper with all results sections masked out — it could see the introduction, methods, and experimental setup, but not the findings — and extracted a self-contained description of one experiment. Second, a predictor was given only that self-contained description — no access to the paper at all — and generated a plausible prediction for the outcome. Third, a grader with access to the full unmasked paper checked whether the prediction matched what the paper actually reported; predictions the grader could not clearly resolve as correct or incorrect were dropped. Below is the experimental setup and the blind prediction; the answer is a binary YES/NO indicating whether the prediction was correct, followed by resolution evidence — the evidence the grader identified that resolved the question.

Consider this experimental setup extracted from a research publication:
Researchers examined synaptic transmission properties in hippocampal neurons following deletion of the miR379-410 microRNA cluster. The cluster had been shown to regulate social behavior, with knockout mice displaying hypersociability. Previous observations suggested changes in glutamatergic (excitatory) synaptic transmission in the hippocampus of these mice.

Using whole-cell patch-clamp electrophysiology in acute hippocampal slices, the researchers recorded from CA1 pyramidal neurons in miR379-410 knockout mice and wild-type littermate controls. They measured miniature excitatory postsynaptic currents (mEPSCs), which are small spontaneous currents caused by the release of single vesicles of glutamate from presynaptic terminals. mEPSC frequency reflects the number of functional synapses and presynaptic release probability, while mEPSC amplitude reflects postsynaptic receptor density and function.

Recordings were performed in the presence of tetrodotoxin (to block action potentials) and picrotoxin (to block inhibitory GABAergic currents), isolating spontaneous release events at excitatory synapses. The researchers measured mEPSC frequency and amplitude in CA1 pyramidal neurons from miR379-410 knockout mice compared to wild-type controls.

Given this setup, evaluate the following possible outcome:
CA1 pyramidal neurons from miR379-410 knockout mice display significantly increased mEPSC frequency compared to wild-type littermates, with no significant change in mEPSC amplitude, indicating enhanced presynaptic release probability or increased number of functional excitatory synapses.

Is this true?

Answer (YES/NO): NO